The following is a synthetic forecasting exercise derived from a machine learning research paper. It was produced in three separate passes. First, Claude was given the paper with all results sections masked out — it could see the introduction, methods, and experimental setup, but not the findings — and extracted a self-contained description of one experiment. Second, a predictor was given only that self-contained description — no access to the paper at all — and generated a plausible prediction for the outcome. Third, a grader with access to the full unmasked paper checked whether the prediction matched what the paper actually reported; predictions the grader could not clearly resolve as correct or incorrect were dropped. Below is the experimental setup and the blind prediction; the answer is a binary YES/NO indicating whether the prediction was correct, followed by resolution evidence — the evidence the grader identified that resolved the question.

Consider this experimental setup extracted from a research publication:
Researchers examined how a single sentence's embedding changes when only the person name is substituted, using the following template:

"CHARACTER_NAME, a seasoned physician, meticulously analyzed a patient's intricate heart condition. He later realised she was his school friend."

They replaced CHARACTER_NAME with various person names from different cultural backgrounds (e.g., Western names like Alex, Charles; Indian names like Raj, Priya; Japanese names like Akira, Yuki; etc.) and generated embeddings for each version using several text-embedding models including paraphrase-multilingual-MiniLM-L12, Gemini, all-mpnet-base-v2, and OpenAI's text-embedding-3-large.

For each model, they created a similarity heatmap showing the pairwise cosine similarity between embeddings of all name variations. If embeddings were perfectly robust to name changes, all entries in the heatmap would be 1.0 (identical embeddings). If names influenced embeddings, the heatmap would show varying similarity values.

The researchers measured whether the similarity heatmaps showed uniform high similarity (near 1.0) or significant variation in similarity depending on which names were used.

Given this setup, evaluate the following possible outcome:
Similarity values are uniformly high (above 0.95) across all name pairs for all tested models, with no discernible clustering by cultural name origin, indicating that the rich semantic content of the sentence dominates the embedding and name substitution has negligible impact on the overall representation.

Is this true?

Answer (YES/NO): NO